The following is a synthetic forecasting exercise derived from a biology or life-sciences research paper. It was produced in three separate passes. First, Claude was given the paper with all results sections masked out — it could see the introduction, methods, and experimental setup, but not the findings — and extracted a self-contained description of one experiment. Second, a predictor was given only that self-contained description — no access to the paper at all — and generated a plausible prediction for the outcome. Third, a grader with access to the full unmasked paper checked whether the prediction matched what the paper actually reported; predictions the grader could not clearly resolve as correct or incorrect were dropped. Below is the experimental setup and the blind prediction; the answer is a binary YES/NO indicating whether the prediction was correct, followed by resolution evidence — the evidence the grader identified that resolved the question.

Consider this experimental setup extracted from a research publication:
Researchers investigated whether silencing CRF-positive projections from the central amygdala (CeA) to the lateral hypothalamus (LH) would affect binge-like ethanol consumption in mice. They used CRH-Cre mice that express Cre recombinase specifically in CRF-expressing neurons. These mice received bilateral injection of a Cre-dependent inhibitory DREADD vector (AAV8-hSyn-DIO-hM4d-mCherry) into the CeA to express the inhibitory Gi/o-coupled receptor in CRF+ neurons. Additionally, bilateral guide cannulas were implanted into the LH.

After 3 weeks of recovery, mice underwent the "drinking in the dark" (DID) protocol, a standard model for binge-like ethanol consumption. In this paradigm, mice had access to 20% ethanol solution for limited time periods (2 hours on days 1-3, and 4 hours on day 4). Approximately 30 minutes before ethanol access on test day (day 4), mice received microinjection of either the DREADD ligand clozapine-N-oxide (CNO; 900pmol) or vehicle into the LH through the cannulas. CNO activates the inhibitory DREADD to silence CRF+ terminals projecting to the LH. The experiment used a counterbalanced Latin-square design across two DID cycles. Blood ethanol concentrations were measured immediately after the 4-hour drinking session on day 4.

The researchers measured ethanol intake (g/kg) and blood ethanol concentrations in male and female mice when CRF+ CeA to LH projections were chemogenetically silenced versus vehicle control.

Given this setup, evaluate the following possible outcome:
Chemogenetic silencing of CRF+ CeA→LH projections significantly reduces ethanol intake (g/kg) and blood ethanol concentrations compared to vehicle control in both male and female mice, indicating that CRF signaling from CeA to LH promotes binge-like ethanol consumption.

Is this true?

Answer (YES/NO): NO